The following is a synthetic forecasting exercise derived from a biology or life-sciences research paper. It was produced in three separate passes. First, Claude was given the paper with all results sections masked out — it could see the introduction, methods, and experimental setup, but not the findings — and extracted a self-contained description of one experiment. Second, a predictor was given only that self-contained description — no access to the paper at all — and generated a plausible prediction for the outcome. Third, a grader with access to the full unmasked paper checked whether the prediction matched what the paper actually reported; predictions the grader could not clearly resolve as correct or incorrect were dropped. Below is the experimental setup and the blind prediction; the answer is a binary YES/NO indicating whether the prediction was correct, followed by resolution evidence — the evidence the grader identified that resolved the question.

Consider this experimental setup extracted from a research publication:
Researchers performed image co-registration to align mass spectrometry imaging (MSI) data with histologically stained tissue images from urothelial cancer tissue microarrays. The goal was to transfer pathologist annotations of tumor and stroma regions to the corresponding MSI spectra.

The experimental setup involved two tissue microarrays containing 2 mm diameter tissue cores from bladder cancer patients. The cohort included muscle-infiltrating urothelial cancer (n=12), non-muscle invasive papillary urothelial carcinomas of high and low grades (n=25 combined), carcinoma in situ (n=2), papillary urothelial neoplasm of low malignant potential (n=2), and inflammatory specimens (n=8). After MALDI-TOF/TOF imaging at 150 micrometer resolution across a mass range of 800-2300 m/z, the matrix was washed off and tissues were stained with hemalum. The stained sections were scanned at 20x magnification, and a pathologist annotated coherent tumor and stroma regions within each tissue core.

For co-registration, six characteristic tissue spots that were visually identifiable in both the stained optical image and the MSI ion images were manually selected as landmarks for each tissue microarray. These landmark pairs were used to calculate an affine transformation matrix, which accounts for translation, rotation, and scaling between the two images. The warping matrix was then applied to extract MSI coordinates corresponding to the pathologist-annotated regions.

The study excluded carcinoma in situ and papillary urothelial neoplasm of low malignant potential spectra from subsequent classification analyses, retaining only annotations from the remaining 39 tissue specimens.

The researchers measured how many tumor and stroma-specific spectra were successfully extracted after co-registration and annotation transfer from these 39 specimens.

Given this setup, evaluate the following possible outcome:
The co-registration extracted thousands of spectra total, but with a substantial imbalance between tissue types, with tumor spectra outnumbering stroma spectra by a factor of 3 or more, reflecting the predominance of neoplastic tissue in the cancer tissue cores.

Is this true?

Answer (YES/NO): NO